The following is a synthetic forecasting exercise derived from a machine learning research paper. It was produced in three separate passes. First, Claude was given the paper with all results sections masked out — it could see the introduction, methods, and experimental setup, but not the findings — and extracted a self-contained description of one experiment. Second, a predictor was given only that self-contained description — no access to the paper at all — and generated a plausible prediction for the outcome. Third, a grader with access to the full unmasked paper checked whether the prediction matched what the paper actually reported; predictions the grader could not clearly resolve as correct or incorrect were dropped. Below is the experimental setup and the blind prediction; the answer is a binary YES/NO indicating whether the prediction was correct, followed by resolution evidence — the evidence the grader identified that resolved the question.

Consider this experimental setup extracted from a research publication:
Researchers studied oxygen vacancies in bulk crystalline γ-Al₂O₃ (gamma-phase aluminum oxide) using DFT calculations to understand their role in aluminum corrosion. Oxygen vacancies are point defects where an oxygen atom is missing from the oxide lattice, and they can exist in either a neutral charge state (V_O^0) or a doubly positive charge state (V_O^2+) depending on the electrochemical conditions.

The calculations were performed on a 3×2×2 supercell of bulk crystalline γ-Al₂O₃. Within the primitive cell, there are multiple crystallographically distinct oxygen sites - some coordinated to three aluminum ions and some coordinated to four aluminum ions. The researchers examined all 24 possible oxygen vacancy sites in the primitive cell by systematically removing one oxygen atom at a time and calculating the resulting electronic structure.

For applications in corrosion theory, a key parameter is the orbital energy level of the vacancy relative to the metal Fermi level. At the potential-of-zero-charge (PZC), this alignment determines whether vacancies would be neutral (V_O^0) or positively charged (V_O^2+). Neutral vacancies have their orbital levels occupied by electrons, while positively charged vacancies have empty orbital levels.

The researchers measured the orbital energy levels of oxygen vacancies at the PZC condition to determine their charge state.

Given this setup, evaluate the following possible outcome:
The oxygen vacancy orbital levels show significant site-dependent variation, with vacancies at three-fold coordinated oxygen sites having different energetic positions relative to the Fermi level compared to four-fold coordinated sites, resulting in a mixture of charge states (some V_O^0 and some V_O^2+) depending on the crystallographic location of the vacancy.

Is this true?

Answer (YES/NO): NO